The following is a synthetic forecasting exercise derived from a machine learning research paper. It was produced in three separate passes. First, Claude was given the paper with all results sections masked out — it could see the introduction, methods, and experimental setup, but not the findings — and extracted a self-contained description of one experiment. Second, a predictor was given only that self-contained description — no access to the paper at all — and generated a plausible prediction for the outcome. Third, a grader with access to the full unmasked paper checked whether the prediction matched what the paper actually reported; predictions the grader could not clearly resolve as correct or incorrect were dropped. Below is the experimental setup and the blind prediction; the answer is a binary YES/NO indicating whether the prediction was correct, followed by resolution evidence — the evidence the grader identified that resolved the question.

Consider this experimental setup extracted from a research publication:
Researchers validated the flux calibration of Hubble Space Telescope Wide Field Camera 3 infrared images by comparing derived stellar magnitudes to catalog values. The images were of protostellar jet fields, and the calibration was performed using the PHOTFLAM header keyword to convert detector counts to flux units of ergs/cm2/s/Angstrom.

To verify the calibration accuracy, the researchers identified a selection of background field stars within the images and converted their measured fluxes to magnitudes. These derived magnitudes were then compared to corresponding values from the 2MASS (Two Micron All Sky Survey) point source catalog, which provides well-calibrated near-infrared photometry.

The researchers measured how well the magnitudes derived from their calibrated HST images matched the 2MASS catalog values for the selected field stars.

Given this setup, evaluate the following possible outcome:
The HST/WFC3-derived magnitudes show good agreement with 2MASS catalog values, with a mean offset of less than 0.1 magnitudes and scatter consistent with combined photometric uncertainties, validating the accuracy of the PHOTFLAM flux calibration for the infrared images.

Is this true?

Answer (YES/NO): NO